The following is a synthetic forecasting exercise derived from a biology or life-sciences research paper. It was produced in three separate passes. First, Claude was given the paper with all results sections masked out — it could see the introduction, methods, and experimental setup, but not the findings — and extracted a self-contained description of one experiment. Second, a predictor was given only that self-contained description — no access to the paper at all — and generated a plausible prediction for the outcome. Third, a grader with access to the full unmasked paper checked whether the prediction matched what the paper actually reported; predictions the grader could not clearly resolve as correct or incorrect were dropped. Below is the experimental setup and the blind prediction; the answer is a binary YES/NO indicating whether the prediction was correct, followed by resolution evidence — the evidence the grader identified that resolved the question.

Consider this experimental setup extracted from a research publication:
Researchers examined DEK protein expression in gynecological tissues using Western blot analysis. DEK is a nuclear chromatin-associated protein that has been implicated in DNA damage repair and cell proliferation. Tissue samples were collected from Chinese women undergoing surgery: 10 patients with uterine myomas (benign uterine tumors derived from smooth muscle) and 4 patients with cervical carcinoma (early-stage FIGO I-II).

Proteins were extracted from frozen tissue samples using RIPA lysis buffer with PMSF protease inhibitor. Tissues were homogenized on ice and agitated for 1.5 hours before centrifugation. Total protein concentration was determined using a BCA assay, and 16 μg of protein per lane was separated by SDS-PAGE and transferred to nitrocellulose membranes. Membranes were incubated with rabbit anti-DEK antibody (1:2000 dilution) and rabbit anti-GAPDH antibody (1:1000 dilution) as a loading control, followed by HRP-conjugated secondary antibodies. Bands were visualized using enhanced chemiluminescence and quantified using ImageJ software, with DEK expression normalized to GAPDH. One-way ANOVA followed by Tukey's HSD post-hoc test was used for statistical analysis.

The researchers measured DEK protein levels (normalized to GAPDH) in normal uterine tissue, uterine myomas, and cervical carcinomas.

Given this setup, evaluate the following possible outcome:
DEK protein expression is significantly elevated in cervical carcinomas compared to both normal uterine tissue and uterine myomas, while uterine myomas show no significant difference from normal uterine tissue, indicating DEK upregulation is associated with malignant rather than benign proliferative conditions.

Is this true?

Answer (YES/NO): NO